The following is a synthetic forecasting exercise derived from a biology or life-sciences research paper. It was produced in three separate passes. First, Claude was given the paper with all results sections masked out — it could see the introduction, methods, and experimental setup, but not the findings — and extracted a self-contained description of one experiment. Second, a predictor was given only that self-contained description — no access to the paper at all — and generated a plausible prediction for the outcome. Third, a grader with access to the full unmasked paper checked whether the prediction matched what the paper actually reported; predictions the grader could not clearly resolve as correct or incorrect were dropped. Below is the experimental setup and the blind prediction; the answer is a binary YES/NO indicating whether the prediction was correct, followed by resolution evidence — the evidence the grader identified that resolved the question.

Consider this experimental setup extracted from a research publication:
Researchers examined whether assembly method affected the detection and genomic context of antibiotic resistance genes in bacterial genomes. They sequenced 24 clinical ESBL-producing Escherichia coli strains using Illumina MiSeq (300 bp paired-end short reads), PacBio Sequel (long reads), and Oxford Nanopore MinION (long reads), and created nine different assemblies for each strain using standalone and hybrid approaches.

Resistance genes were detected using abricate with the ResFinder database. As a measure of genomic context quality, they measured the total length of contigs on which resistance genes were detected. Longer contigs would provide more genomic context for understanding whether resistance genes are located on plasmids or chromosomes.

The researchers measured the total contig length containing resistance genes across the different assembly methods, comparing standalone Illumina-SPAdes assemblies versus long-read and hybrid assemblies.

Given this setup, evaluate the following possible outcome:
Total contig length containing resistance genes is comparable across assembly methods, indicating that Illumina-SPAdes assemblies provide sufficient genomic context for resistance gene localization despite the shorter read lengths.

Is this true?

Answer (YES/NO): NO